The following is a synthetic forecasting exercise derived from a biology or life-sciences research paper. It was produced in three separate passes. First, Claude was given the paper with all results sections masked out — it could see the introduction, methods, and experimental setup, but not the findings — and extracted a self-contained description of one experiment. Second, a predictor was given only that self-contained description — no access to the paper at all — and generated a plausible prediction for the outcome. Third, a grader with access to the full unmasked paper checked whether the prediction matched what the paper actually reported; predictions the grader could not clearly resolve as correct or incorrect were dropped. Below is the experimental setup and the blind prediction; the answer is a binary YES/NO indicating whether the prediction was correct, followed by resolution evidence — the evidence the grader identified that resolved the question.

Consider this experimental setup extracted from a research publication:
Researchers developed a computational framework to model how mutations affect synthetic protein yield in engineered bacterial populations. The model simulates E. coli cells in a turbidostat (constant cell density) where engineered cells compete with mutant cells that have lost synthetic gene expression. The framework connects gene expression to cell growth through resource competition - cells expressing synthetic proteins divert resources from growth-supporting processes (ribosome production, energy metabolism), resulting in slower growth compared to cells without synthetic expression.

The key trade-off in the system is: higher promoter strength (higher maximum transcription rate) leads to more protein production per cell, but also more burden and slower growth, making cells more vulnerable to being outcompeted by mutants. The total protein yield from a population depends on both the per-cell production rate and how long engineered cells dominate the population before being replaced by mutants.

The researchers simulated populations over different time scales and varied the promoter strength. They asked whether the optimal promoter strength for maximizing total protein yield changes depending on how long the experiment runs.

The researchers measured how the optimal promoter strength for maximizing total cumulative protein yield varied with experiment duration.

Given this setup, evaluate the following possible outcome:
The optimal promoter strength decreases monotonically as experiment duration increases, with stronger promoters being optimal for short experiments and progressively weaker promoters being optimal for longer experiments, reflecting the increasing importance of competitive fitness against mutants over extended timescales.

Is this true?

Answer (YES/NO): YES